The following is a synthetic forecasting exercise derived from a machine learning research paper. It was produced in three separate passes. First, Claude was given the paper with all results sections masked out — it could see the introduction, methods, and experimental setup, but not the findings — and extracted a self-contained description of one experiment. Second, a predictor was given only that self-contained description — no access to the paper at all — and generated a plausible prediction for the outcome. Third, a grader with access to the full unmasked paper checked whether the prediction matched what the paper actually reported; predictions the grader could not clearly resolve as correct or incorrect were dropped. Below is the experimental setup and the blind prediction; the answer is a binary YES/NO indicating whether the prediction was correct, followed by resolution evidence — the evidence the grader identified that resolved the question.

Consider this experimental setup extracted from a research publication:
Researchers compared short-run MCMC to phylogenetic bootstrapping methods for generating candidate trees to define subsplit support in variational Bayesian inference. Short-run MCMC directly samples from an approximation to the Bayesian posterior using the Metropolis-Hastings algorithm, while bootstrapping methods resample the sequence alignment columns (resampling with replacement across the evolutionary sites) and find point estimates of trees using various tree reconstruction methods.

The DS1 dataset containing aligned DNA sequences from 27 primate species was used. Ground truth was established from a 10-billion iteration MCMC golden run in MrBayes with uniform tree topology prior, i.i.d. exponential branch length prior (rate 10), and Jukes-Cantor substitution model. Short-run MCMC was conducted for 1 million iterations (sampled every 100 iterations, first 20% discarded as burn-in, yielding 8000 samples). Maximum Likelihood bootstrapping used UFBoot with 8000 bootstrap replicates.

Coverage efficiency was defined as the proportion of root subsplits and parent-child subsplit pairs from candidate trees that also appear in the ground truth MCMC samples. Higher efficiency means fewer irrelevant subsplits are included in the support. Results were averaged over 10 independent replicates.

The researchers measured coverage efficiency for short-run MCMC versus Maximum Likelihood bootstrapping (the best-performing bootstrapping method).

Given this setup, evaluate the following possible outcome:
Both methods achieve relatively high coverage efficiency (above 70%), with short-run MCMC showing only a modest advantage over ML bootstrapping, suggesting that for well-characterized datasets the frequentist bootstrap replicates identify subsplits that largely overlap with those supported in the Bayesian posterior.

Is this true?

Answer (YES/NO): NO